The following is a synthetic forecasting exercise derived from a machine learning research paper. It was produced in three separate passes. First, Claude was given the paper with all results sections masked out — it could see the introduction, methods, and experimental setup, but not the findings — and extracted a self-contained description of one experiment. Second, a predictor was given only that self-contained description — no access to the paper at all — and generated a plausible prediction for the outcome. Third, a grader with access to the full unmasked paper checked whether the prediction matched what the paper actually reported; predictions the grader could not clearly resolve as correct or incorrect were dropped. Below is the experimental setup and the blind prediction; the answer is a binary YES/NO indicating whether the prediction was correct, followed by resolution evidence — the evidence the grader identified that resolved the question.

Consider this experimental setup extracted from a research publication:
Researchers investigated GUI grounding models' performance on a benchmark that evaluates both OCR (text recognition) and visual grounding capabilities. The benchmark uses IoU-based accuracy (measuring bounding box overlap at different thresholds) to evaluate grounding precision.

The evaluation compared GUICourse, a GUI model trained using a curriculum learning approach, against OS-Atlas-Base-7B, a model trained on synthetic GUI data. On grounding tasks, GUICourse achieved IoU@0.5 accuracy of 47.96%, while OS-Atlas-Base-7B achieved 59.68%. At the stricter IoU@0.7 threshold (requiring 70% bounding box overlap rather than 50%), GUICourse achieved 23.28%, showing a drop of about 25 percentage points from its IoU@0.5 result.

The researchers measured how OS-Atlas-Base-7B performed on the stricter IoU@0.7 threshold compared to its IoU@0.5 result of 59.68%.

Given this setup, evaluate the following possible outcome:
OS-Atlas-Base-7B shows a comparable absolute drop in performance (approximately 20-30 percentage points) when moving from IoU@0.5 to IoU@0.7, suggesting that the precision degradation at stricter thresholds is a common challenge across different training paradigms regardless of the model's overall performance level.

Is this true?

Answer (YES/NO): NO